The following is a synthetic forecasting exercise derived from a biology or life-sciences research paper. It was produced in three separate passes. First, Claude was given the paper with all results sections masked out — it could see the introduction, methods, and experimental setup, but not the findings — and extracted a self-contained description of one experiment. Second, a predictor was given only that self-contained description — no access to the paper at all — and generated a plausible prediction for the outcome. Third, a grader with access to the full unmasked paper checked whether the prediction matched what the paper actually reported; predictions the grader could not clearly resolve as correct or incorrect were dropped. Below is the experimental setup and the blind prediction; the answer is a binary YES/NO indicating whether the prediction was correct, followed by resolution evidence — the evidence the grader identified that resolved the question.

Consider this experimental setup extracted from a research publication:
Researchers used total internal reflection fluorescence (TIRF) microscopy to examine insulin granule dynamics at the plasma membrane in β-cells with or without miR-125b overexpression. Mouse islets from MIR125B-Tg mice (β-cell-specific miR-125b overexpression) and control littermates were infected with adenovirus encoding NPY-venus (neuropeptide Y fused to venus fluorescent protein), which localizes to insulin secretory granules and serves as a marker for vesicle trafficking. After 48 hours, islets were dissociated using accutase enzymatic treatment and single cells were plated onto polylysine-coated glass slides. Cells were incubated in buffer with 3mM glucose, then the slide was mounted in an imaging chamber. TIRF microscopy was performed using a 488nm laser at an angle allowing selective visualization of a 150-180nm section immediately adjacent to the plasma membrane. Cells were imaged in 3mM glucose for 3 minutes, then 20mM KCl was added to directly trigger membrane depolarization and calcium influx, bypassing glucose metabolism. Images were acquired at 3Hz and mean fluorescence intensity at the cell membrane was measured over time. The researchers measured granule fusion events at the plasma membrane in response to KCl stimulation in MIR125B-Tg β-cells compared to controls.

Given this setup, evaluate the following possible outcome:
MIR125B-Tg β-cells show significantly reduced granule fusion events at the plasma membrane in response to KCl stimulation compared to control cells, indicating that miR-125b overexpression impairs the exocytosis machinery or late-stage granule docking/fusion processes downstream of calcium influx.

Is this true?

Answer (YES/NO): NO